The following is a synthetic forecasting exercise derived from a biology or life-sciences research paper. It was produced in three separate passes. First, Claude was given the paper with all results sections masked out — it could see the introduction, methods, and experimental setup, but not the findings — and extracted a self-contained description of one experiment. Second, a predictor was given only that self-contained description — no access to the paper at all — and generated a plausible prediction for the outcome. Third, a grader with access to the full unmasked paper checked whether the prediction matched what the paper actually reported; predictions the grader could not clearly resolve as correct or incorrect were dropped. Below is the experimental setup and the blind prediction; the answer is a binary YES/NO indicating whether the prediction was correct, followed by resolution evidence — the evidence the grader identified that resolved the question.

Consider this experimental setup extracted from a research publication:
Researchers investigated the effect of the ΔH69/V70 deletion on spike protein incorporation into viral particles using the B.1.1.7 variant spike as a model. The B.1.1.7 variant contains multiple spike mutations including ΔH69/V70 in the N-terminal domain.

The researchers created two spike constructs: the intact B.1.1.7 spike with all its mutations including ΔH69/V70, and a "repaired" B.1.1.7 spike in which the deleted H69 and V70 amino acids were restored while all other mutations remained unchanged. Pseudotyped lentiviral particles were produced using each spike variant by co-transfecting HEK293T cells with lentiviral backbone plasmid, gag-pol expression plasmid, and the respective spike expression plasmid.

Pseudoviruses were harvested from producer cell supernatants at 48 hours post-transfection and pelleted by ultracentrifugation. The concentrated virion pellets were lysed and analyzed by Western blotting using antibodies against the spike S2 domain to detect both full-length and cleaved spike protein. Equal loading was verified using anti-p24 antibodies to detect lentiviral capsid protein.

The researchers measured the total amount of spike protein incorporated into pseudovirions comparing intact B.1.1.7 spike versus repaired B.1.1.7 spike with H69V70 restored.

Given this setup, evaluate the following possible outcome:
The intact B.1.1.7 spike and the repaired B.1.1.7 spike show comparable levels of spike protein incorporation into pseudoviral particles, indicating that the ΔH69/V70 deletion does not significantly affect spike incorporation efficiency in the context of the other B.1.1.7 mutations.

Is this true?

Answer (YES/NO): NO